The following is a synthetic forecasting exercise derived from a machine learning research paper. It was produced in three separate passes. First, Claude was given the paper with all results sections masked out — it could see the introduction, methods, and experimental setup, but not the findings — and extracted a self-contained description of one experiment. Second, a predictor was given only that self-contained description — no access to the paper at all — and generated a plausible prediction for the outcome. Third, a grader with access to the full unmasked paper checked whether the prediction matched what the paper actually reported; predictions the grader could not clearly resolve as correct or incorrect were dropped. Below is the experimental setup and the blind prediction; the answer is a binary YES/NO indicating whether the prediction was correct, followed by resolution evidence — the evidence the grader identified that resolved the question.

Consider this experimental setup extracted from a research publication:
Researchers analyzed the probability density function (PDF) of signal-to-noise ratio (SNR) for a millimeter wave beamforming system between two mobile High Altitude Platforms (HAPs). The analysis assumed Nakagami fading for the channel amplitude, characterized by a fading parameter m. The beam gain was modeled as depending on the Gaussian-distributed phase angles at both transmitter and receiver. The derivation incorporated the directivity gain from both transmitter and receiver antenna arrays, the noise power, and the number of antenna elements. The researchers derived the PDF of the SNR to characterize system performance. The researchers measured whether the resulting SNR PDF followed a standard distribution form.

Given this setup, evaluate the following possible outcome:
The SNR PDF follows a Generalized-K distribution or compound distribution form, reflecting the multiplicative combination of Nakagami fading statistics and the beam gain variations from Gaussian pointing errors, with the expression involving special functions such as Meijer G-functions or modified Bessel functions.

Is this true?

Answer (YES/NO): NO